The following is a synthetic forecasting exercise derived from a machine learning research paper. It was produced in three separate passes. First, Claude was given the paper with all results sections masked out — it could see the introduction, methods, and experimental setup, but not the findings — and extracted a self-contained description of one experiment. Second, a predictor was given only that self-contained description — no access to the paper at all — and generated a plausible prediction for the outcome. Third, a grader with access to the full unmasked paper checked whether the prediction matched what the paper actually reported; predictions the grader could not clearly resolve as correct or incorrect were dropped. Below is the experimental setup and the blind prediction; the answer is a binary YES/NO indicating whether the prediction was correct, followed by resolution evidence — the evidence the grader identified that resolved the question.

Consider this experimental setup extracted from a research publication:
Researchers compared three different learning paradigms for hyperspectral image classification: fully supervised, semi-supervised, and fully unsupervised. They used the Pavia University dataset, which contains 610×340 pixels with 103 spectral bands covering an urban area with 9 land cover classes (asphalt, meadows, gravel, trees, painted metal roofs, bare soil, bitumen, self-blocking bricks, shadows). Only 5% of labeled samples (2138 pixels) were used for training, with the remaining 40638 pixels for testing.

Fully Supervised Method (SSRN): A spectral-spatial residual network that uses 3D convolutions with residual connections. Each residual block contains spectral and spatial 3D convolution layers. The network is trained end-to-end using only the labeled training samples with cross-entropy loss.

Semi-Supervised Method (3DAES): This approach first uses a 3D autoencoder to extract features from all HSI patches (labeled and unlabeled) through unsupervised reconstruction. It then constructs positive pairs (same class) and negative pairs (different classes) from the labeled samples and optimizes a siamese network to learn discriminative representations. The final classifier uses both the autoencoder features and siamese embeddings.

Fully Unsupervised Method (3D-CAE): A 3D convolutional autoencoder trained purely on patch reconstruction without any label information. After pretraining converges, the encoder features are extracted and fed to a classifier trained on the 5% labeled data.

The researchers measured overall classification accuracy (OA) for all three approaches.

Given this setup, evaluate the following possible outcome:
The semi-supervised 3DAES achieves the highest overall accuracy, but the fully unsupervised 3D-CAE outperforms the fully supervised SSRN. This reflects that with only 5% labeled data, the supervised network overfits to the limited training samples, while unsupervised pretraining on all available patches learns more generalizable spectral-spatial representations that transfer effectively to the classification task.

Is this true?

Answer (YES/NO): NO